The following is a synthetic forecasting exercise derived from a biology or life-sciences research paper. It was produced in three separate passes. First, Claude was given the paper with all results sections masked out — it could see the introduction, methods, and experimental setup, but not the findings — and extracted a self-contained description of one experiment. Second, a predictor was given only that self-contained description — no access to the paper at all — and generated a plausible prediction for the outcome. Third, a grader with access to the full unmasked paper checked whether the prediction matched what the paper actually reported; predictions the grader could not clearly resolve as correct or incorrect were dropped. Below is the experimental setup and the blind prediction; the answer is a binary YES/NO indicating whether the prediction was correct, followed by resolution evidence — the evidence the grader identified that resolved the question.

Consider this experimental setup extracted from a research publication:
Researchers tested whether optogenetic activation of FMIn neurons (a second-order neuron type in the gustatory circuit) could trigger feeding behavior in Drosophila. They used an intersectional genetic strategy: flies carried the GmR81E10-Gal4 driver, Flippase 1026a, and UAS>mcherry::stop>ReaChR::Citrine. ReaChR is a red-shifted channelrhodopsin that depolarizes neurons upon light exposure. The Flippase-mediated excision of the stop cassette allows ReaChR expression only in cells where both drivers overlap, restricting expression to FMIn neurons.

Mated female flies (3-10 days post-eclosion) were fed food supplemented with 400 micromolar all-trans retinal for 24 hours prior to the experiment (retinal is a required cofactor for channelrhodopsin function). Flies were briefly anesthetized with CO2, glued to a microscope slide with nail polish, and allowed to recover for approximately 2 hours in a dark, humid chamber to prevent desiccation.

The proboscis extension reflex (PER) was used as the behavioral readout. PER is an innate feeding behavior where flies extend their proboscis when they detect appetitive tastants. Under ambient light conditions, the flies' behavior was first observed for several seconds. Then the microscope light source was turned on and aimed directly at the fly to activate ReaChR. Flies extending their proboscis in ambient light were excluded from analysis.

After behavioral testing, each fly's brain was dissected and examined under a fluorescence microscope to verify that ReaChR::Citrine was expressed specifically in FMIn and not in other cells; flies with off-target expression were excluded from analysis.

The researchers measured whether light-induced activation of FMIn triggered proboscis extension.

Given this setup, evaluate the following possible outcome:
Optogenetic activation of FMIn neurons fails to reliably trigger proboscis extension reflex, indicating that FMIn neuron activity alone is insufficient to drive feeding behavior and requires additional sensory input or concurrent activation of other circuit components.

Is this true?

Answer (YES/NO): NO